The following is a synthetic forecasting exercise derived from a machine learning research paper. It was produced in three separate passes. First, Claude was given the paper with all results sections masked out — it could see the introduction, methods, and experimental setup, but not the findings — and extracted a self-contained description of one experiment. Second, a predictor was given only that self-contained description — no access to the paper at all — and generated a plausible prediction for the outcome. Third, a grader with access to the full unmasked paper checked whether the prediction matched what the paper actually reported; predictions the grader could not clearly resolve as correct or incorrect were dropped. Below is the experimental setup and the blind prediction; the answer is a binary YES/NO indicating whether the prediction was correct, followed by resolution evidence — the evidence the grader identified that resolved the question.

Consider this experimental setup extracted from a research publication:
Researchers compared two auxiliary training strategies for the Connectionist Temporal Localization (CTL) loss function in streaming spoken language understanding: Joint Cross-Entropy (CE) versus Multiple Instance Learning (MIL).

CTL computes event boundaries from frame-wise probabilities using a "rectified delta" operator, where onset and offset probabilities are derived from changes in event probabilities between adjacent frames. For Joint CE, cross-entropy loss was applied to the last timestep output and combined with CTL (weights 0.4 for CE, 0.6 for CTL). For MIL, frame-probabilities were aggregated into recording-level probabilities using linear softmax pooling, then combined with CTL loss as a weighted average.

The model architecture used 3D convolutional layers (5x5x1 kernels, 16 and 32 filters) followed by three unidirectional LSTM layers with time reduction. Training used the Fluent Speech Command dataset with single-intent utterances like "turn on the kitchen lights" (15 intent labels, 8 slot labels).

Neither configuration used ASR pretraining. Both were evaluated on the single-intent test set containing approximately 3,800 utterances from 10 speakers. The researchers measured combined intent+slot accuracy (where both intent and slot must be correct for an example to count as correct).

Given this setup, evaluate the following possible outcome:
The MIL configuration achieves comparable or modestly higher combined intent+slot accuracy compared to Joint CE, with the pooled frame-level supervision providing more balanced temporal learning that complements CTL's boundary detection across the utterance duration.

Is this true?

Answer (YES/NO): NO